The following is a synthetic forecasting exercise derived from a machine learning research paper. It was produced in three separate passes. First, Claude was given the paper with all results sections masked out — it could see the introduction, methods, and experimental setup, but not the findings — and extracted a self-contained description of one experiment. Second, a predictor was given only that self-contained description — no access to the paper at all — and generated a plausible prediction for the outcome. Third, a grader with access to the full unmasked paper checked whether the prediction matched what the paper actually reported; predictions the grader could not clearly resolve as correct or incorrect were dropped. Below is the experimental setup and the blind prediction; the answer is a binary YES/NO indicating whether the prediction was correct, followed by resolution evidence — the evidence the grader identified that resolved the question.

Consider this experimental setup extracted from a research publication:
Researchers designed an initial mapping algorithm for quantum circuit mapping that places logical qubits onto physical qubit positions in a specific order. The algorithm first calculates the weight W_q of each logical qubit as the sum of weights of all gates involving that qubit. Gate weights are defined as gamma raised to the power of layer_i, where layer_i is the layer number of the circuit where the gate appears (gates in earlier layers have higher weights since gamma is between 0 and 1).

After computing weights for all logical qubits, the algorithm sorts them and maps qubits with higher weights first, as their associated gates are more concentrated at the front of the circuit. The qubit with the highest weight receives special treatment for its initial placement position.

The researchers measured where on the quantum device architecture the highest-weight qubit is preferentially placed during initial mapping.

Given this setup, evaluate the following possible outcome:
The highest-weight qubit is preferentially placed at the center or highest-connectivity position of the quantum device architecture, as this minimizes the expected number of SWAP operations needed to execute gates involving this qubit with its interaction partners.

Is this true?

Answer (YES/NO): YES